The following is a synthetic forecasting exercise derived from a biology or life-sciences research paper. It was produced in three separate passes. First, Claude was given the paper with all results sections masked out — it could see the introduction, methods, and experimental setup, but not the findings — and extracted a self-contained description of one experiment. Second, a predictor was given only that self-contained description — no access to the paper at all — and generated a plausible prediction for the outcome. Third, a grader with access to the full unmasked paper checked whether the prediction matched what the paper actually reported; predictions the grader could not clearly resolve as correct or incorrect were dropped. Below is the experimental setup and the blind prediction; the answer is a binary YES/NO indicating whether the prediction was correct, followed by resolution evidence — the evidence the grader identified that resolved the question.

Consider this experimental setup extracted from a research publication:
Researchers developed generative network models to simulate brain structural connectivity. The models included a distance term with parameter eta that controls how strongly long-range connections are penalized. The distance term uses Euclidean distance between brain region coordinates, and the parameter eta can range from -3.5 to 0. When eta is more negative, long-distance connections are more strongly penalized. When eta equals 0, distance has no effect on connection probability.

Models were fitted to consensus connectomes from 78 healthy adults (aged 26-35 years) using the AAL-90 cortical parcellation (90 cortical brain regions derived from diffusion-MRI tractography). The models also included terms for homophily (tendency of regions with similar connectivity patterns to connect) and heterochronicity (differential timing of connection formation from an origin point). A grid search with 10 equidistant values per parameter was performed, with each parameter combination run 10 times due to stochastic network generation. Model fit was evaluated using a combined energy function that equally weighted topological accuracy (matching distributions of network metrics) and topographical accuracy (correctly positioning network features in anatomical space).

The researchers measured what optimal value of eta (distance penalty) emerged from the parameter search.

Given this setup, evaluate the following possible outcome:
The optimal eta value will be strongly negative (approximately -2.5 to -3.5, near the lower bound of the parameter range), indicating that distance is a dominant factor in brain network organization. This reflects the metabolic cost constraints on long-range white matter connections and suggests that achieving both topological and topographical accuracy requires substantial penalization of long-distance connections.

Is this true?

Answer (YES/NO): NO